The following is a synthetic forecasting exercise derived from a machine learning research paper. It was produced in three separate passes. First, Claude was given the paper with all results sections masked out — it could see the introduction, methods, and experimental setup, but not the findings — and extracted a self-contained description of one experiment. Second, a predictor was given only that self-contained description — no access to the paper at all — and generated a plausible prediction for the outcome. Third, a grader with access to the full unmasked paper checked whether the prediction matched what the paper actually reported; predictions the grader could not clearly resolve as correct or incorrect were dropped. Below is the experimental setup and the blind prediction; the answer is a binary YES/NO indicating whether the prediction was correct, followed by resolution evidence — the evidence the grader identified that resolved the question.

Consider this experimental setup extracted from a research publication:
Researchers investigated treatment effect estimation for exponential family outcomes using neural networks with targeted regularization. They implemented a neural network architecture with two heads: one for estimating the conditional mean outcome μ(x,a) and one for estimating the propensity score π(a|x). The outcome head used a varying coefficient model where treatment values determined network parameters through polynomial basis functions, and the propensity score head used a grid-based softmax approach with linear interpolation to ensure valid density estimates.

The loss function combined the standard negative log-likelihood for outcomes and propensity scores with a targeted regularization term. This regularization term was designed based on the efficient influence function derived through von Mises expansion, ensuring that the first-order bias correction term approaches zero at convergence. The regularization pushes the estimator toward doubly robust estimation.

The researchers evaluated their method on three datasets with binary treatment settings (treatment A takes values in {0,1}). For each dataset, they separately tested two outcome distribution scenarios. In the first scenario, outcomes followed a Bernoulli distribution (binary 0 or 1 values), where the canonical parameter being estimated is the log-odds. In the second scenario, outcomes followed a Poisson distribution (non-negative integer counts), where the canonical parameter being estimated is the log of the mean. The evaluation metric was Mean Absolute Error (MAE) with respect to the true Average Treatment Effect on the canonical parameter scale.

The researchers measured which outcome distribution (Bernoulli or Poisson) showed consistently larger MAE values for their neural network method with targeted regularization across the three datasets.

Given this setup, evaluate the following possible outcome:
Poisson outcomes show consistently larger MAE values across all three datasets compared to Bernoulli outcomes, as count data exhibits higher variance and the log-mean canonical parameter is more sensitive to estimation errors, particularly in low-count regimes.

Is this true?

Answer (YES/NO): YES